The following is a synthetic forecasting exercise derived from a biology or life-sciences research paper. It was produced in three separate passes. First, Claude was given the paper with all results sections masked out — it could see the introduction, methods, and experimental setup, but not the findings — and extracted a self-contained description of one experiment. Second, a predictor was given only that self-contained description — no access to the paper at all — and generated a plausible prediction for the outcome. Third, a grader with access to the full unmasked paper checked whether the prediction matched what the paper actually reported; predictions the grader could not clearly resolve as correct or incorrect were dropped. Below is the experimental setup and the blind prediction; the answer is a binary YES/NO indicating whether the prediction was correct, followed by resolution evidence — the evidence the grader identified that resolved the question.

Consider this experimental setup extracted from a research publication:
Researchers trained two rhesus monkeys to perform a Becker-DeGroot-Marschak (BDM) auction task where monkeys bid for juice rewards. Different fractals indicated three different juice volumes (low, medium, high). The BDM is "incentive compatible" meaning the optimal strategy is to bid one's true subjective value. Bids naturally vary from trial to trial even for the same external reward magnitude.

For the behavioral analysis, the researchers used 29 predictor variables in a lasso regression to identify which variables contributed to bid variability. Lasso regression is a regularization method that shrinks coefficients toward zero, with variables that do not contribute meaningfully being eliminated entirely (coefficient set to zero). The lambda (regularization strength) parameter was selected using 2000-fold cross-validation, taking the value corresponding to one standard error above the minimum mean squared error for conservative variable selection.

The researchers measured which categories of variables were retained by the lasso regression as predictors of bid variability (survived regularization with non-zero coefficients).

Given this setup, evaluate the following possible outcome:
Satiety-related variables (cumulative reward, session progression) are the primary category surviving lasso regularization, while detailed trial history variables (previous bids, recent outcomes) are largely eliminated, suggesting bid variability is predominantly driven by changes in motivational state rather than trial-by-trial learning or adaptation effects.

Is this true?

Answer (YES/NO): NO